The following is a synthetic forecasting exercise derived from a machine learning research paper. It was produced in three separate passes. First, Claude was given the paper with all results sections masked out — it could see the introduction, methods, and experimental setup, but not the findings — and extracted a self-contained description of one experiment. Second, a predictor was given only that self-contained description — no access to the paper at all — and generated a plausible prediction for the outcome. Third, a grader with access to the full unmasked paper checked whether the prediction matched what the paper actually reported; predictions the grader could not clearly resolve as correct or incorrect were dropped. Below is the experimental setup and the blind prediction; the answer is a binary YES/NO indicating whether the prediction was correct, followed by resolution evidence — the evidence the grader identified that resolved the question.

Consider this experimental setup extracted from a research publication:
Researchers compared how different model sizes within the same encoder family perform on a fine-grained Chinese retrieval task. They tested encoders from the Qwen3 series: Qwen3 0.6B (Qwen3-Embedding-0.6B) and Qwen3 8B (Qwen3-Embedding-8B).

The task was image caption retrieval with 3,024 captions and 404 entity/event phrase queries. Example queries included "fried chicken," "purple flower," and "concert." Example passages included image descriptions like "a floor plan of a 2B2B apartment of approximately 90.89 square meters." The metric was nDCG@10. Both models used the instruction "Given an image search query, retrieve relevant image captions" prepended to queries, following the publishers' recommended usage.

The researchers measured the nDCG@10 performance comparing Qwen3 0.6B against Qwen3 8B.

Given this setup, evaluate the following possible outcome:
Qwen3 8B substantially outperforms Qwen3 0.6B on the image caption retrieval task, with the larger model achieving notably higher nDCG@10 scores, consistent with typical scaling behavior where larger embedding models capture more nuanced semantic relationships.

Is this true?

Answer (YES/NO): NO